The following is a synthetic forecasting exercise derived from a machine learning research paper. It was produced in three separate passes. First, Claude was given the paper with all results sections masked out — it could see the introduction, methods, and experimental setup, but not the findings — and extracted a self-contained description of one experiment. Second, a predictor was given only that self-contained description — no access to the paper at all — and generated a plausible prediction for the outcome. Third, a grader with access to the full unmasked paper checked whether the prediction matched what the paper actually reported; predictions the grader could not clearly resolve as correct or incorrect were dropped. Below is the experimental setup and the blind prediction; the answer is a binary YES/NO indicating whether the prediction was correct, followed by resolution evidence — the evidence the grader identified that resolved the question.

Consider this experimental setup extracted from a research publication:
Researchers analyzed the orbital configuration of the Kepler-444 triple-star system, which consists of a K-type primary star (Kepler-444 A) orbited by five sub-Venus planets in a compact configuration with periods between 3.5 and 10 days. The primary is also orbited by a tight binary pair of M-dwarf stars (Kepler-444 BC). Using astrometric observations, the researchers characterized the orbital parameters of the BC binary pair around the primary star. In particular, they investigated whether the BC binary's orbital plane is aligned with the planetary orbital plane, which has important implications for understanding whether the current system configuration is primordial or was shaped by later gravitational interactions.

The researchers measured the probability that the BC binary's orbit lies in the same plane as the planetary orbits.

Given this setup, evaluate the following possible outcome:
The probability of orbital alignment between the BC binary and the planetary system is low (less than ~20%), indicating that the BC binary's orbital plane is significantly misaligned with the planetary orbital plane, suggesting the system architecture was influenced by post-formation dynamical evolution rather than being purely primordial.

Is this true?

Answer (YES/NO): NO